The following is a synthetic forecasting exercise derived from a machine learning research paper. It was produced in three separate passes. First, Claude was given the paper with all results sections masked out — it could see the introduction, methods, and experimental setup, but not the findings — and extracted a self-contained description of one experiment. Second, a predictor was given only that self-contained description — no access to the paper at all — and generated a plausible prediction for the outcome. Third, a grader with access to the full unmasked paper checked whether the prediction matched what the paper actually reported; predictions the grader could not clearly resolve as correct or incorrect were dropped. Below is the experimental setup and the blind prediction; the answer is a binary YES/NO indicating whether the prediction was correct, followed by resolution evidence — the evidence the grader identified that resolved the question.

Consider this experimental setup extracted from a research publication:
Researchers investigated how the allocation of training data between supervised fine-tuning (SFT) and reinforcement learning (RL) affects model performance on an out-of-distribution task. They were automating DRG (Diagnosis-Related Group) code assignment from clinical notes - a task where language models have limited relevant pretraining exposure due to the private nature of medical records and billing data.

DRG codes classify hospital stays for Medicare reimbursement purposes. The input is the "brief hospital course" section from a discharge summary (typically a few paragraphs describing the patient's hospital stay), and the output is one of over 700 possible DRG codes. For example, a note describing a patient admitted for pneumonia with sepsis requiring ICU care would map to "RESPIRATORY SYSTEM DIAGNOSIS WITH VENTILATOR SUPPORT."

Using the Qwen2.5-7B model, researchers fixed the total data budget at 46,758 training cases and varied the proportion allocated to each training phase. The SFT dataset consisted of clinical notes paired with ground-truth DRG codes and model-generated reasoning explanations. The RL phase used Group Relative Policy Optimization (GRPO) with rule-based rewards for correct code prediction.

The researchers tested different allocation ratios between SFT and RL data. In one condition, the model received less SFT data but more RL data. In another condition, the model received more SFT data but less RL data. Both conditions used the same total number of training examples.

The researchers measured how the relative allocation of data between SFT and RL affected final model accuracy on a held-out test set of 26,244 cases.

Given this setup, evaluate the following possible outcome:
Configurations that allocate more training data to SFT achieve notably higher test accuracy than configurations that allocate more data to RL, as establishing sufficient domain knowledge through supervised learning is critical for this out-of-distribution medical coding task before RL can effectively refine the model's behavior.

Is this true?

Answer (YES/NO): YES